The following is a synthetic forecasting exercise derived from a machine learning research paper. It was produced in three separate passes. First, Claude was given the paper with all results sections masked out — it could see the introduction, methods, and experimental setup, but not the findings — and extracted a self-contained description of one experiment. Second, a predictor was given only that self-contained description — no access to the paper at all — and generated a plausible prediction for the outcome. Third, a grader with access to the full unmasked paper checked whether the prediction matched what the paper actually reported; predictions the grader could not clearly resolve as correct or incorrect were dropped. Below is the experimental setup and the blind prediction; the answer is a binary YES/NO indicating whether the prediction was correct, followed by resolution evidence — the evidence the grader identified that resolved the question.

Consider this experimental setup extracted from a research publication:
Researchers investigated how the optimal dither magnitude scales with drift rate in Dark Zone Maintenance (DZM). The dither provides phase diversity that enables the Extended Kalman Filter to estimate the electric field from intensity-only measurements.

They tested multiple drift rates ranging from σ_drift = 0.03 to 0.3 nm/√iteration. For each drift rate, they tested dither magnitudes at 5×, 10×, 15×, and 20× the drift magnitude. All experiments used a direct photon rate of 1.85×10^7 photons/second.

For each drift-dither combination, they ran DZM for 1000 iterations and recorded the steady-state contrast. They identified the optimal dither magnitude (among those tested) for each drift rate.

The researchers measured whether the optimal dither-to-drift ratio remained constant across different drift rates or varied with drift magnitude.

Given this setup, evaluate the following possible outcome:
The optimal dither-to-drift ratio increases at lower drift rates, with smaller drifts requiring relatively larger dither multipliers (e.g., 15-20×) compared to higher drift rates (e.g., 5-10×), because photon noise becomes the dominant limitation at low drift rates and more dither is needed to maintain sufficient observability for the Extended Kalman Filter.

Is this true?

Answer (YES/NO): NO